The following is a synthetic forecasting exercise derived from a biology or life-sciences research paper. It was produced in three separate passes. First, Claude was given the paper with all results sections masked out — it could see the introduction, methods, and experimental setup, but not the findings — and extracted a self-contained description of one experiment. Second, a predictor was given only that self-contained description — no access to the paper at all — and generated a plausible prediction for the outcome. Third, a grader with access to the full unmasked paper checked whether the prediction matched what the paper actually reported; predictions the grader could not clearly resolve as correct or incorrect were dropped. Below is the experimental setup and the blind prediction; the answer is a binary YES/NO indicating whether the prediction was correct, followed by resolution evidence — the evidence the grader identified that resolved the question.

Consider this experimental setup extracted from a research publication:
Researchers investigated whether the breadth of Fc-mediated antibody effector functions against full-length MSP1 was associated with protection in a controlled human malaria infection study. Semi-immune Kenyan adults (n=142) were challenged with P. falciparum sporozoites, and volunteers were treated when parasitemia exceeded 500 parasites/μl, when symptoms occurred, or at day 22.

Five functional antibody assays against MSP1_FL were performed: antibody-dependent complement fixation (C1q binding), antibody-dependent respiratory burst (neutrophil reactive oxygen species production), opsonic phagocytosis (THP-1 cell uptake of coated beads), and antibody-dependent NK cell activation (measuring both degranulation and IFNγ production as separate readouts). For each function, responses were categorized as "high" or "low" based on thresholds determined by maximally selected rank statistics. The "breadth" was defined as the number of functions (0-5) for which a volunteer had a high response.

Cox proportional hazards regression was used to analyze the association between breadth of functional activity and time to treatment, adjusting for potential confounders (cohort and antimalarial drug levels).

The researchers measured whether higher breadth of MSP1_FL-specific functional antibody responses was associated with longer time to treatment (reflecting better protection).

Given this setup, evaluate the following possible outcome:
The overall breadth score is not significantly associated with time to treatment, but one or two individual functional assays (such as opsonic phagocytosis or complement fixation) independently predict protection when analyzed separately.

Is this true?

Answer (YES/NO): NO